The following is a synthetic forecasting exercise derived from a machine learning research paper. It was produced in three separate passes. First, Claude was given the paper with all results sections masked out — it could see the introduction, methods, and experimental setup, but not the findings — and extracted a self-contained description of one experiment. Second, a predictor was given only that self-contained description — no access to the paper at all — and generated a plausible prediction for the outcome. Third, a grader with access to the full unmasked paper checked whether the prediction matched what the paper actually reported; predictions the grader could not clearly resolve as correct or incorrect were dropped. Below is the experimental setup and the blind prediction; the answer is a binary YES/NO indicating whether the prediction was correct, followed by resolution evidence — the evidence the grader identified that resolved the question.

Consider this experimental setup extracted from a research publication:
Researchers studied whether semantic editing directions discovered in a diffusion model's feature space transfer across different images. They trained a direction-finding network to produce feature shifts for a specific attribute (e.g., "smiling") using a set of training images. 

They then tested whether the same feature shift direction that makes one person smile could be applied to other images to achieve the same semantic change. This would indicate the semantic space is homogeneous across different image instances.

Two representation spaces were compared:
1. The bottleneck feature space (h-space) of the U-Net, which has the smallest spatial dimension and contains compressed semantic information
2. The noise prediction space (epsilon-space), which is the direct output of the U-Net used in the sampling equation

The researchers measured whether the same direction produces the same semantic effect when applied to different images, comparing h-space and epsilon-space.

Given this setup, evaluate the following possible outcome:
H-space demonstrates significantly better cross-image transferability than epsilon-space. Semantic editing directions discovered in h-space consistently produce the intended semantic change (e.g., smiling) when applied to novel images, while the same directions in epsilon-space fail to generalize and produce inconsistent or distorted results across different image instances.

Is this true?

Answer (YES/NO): YES